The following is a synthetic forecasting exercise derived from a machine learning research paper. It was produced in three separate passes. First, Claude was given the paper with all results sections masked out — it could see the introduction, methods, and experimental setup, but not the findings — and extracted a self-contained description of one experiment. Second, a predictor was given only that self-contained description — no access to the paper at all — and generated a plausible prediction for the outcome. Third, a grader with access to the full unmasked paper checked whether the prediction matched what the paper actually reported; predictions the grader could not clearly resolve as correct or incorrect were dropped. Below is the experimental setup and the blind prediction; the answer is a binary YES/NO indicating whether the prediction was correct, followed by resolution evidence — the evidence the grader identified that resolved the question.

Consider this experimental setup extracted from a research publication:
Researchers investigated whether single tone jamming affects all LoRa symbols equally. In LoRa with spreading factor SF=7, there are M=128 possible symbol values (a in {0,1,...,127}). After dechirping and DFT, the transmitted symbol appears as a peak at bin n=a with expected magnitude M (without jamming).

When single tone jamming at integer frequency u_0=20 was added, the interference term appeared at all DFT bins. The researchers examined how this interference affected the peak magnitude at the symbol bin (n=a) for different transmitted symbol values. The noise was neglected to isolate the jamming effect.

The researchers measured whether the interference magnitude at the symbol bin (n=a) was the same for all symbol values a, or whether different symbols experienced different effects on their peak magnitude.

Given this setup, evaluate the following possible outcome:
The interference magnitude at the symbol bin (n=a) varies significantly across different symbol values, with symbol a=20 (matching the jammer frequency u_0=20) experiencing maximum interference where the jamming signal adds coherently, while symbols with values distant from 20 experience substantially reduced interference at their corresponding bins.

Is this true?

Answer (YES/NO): NO